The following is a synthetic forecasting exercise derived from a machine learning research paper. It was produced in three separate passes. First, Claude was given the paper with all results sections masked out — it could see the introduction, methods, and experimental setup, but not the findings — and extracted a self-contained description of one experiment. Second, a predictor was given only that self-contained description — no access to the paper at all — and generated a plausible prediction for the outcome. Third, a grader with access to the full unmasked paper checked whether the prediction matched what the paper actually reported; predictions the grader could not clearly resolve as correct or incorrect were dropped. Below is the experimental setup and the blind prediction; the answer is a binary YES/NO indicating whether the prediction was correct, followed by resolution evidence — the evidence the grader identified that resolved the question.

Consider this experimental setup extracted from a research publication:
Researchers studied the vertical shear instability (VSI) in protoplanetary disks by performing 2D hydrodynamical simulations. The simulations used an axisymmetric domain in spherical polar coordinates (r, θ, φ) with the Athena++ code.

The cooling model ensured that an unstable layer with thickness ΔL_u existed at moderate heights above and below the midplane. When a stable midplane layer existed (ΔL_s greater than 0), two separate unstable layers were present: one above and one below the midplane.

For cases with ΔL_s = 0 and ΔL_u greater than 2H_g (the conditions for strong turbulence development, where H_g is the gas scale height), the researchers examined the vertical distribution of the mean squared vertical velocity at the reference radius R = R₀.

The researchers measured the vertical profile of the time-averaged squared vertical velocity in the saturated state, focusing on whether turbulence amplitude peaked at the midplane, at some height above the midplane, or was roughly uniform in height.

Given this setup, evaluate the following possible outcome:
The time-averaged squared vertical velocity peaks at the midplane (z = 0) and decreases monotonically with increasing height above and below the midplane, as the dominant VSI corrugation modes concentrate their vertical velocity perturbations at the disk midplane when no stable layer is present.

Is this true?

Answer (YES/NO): NO